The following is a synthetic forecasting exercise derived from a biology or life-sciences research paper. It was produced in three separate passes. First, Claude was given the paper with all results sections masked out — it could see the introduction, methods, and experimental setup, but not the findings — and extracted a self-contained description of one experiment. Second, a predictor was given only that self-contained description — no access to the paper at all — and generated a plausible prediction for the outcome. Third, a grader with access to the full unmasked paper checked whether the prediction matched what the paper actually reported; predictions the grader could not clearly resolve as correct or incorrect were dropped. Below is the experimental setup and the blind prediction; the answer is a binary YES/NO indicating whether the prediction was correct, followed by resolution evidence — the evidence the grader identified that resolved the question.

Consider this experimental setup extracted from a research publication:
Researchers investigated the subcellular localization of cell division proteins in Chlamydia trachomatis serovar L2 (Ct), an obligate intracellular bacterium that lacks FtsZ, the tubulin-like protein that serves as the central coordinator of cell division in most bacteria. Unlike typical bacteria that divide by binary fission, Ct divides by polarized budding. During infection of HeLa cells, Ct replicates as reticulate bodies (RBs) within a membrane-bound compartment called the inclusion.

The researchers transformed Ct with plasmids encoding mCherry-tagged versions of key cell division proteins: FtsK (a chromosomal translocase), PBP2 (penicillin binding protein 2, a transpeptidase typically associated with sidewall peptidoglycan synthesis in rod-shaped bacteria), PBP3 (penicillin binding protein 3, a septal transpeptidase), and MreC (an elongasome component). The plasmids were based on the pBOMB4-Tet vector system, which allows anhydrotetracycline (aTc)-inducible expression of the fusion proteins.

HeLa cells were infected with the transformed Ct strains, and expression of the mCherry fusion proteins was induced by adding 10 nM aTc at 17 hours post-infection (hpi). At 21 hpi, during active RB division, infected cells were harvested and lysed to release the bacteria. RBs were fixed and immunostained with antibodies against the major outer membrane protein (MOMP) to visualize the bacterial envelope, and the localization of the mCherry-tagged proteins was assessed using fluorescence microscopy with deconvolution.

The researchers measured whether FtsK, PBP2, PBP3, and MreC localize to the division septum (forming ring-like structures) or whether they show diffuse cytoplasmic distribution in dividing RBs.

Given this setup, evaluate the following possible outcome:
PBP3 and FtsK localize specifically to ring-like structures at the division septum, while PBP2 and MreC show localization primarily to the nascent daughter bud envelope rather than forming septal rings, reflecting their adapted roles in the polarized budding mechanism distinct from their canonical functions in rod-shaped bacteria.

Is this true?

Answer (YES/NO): NO